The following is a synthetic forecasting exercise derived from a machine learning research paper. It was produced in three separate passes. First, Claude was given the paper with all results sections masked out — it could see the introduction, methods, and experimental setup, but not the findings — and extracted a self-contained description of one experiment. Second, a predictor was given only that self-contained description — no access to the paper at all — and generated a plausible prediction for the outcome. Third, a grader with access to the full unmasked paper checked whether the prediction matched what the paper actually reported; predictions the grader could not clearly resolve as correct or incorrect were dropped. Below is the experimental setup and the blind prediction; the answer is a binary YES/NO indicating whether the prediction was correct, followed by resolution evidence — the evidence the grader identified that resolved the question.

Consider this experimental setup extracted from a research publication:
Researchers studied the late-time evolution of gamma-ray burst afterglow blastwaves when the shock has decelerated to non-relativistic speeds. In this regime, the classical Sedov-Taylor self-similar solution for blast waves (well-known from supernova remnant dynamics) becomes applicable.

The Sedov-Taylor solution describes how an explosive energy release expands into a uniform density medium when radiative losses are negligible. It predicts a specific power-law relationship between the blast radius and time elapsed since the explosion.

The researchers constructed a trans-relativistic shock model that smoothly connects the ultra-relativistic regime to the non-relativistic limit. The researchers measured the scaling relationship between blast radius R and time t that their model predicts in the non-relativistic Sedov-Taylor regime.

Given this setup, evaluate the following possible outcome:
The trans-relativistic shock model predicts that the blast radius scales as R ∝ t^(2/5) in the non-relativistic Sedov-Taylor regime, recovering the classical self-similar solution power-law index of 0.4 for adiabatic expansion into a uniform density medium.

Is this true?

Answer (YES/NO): YES